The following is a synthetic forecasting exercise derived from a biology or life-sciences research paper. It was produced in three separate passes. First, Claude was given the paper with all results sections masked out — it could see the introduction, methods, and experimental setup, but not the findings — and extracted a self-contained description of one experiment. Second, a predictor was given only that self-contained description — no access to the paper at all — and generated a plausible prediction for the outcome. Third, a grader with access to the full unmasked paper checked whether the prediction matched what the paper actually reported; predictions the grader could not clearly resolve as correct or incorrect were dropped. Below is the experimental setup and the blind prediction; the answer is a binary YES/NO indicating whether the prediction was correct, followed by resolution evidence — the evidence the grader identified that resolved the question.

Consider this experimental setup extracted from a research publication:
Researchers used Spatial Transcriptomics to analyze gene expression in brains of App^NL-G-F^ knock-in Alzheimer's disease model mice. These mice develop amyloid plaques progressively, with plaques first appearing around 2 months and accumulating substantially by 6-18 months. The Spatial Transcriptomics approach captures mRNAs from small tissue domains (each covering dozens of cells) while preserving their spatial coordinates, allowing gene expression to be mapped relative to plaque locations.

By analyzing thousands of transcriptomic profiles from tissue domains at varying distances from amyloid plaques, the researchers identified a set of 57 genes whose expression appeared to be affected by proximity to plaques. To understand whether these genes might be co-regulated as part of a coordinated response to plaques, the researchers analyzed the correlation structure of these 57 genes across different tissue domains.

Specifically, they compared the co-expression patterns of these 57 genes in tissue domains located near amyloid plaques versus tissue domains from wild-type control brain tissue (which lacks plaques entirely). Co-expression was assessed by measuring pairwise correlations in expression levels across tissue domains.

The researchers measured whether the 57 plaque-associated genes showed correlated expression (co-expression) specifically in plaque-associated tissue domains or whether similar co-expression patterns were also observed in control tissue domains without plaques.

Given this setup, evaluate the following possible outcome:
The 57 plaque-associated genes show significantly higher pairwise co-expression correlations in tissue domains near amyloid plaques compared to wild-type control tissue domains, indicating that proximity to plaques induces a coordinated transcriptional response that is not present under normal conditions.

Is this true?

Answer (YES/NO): YES